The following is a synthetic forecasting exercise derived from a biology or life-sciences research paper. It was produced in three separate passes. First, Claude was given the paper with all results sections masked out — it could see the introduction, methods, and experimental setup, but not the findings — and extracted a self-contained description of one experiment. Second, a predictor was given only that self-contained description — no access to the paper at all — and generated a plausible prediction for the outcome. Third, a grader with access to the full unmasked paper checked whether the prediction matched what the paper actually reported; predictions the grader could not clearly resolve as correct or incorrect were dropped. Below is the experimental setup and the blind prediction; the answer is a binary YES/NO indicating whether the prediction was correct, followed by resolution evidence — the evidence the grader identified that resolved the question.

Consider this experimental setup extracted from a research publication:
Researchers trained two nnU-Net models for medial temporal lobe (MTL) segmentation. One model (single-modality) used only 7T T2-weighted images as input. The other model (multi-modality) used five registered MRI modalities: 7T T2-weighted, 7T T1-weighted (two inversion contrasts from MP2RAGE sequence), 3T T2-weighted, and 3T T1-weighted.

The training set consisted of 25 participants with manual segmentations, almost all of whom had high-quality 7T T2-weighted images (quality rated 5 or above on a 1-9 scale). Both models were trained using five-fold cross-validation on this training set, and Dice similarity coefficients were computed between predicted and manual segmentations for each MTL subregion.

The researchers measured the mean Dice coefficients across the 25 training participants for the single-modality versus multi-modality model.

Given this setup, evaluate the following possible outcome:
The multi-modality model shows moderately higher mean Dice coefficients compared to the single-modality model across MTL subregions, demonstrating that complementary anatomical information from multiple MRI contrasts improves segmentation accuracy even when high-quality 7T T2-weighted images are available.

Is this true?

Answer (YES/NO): NO